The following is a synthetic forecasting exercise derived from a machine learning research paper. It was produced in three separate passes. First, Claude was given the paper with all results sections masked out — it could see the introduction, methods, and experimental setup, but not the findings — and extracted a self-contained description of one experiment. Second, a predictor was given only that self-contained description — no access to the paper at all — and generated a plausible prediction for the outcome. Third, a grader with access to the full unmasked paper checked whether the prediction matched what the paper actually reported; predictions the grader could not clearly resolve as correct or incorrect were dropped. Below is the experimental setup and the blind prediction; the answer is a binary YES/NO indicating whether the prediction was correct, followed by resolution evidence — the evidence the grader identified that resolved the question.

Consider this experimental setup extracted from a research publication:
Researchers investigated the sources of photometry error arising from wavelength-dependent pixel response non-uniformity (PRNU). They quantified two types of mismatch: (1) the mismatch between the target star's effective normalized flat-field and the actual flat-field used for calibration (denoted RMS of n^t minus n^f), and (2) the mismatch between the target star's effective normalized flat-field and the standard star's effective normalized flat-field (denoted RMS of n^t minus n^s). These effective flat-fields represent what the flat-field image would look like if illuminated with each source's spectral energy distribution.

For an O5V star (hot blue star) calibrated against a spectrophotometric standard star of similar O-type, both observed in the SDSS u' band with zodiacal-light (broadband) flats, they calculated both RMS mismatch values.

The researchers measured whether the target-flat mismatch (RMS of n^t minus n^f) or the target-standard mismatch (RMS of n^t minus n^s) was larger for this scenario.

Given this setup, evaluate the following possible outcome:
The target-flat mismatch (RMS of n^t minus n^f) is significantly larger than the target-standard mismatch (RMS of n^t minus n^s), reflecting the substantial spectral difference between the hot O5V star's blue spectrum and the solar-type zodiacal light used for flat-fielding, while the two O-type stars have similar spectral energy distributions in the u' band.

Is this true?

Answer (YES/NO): YES